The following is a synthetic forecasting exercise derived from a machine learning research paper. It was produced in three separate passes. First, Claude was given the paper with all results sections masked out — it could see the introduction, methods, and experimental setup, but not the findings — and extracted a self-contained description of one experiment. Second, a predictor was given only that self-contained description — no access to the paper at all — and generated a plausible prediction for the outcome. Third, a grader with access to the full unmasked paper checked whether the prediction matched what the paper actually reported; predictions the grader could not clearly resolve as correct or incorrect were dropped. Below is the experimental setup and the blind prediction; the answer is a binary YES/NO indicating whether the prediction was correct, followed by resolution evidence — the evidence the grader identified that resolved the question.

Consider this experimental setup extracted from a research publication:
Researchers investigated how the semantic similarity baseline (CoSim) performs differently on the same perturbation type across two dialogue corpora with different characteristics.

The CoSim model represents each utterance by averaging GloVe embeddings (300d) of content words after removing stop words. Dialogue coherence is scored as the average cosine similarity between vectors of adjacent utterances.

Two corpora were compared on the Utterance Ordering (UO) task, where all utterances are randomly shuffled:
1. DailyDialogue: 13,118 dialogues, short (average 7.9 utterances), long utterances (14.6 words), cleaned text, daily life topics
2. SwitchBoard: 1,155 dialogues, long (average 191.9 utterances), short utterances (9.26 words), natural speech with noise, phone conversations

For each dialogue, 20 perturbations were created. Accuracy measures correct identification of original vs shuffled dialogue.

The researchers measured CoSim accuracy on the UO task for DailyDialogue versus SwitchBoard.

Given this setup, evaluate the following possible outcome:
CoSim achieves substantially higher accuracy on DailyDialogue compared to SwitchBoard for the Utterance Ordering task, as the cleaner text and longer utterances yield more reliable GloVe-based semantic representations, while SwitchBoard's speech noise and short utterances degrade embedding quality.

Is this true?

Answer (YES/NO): NO